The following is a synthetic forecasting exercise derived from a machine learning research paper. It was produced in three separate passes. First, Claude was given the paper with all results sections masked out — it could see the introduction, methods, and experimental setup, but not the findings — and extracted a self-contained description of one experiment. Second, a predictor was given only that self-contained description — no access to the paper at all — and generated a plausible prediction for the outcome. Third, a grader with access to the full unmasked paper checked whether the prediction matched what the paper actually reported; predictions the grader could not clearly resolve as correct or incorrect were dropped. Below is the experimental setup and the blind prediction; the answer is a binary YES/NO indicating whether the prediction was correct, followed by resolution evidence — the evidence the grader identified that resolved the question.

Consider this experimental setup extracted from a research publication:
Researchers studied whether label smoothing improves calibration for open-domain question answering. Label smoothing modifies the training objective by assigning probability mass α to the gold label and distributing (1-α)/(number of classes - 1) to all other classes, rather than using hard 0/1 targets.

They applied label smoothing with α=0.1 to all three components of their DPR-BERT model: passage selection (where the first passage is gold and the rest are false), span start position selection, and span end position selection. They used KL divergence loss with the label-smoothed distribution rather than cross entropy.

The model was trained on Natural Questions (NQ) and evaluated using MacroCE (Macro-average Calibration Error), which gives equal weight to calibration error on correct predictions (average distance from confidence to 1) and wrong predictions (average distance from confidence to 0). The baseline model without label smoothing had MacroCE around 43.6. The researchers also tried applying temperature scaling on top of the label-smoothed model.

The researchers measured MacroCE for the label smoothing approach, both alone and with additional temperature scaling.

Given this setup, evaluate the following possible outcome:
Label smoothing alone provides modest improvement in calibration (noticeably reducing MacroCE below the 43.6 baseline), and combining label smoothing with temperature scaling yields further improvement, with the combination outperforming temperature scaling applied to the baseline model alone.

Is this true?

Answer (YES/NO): NO